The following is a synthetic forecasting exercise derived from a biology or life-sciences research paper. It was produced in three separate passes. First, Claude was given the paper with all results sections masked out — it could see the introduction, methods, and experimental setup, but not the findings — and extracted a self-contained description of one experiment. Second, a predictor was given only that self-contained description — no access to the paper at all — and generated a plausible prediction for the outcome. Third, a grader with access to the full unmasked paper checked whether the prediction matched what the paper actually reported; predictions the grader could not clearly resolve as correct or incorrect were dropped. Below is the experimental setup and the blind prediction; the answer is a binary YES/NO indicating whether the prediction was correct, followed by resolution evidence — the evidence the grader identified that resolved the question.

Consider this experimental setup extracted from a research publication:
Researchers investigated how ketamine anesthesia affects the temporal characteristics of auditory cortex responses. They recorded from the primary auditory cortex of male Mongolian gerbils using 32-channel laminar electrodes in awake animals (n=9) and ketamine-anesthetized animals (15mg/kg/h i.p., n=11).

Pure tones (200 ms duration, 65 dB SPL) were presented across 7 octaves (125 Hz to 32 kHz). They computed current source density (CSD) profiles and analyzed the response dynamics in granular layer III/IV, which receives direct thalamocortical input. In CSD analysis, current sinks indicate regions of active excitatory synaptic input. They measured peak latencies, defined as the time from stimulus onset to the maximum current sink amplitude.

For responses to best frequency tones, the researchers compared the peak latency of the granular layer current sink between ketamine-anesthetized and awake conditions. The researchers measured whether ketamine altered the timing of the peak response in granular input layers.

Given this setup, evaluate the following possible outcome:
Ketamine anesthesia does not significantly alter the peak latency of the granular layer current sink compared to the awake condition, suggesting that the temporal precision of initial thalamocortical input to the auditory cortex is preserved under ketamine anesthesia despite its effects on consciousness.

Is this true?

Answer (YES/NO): YES